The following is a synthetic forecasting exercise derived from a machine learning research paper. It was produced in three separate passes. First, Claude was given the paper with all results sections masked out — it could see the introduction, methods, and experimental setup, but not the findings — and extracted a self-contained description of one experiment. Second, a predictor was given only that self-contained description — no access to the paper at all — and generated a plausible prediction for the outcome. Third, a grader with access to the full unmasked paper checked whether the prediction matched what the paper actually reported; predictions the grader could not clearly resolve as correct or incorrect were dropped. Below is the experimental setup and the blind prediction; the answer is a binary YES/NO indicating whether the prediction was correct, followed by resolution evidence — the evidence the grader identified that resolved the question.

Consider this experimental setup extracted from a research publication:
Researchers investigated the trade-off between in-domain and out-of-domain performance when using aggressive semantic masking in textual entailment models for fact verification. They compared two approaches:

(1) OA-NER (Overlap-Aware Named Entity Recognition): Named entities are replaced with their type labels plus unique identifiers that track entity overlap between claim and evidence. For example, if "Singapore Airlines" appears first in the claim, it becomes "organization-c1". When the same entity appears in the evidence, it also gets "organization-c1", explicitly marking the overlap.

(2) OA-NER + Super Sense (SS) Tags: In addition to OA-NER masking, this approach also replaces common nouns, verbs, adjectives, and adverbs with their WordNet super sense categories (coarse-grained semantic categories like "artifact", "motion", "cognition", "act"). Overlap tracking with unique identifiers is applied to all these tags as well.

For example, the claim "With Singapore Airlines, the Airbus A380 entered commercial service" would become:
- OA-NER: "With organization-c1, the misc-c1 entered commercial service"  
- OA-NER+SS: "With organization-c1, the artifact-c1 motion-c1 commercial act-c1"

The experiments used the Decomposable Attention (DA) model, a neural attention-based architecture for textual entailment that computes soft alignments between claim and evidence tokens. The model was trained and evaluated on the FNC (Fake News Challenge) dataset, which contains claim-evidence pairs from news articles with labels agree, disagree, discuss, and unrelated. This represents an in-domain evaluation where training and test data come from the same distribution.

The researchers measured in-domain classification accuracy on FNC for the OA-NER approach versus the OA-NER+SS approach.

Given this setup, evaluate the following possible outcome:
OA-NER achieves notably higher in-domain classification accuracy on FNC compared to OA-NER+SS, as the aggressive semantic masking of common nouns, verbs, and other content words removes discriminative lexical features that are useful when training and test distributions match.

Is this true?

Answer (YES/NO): YES